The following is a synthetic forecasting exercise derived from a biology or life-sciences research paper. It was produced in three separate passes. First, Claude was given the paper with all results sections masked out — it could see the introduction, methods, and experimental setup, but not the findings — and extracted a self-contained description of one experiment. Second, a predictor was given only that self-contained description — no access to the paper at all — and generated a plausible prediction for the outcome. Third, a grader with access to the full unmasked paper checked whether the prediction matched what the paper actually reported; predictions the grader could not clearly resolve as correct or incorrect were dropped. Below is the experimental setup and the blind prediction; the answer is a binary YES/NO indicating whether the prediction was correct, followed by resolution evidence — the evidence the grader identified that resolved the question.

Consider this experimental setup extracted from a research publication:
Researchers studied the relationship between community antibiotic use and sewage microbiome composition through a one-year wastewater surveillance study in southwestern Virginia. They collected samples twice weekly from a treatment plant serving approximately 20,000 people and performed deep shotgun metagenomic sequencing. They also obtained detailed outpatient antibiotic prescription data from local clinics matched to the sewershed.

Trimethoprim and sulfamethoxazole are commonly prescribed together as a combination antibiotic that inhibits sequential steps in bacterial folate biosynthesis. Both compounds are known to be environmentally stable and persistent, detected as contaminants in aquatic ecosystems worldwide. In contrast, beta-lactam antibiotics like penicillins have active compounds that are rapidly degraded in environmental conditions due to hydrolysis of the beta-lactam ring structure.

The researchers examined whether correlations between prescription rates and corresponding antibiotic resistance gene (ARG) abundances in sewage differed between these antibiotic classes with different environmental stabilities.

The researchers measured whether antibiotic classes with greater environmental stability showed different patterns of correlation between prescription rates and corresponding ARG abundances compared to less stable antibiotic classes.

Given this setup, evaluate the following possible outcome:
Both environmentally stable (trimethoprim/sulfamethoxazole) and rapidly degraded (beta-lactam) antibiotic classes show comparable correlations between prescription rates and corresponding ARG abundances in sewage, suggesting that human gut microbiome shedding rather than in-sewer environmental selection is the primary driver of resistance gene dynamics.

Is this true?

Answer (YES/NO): NO